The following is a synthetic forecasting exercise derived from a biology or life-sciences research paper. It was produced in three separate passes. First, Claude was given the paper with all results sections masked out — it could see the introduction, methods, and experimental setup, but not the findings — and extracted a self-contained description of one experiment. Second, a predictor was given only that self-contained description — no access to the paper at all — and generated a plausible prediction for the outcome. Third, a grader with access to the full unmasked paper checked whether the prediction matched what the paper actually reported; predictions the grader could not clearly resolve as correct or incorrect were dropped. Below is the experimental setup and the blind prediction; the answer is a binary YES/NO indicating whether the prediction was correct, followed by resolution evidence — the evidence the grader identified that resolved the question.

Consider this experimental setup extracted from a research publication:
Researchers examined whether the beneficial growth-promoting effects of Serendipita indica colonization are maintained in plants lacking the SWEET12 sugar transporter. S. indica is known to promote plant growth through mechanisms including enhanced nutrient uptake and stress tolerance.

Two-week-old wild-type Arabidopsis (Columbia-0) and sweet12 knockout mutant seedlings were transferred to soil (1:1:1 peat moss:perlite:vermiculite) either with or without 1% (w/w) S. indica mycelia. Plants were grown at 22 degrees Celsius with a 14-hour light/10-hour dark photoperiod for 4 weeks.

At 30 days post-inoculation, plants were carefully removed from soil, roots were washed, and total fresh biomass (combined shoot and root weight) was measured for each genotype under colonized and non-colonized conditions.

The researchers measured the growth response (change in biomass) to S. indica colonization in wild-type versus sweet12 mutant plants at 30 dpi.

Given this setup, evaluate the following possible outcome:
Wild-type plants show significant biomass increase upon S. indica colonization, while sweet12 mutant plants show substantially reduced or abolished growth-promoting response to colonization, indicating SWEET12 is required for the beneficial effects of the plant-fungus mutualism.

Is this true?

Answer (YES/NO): NO